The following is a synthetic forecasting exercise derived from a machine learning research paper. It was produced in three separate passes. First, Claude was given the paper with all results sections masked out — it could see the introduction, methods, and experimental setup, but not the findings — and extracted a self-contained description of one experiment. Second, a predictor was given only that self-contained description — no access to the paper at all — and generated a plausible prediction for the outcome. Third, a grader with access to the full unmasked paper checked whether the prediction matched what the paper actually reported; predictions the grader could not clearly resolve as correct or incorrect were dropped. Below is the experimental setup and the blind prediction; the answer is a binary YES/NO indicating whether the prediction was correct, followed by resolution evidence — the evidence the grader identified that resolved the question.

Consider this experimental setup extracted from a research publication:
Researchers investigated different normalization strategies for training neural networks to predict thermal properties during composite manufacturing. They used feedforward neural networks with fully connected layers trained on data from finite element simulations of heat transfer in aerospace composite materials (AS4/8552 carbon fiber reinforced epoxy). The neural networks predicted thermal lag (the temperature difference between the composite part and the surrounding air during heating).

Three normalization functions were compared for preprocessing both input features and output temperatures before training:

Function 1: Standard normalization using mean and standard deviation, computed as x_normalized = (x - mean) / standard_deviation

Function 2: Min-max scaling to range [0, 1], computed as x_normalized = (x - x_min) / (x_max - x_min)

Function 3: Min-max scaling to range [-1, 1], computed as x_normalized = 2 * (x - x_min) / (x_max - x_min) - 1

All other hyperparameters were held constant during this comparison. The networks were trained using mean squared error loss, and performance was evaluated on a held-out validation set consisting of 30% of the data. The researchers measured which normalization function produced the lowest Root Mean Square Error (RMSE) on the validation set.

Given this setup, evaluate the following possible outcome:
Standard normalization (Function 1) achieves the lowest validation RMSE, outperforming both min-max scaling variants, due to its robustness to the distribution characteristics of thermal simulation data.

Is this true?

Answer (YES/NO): NO